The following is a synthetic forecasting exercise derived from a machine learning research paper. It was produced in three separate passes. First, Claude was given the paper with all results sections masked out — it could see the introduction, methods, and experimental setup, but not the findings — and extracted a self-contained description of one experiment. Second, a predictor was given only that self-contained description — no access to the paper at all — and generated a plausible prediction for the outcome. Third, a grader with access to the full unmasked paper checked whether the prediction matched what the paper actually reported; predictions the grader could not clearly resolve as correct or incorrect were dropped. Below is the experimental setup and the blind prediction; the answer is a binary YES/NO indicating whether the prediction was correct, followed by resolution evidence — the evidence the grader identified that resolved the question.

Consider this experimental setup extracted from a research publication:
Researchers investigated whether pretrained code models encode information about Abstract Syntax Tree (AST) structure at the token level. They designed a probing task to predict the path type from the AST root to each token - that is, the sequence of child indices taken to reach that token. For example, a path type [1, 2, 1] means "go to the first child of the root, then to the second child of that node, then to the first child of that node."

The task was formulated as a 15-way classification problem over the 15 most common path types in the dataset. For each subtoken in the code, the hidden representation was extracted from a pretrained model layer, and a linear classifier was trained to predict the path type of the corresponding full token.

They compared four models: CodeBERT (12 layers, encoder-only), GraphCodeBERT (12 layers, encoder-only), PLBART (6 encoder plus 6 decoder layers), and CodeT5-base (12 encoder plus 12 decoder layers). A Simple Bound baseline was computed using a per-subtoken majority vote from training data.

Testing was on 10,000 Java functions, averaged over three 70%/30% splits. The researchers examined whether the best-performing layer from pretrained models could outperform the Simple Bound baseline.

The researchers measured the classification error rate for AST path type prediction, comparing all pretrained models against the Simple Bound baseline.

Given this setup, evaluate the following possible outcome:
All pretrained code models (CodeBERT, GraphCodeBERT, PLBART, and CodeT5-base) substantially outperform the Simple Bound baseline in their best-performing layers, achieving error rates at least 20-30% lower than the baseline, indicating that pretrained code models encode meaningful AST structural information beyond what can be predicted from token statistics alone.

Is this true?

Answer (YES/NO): YES